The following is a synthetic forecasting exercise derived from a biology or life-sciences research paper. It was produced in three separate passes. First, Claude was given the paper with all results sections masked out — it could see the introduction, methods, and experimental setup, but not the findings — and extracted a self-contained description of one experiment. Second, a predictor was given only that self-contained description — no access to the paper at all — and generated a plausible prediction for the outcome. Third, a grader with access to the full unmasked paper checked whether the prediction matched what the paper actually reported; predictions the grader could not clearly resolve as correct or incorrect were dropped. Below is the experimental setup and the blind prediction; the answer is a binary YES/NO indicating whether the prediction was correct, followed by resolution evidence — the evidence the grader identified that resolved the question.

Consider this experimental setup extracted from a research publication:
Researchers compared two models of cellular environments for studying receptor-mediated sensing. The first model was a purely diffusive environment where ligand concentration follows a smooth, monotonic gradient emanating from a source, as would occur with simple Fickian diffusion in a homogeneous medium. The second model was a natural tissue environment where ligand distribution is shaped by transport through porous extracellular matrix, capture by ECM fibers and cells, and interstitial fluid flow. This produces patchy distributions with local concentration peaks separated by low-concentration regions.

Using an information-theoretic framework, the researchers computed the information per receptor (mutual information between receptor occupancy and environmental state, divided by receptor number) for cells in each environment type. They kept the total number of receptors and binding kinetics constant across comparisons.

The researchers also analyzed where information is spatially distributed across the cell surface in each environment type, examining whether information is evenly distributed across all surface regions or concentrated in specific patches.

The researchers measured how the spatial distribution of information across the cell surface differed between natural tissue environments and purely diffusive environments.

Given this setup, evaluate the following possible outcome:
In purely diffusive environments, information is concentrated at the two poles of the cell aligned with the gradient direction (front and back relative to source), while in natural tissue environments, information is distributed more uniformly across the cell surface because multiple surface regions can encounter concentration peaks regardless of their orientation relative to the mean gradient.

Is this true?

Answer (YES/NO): NO